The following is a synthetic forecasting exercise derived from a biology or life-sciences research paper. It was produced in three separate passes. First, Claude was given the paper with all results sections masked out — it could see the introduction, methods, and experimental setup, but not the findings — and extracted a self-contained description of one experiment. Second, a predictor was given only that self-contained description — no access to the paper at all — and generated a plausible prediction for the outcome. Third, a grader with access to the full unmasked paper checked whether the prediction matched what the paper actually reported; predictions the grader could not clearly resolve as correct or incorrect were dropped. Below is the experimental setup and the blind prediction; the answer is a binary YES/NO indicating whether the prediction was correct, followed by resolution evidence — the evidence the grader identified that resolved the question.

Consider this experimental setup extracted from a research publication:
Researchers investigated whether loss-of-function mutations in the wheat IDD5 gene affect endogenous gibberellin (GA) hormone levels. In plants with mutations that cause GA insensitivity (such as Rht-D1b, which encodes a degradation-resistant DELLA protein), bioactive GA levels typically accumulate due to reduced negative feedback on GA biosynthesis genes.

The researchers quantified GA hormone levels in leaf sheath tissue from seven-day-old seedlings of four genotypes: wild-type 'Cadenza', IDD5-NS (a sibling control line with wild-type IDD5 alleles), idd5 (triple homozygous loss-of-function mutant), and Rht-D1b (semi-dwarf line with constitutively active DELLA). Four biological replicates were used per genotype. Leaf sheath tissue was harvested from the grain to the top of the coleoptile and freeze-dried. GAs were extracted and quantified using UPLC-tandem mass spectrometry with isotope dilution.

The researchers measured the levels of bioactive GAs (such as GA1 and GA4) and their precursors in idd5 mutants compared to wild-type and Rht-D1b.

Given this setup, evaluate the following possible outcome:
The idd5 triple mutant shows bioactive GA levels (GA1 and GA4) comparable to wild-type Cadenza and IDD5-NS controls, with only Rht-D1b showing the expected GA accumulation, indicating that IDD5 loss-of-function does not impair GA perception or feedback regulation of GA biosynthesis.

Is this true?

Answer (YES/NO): NO